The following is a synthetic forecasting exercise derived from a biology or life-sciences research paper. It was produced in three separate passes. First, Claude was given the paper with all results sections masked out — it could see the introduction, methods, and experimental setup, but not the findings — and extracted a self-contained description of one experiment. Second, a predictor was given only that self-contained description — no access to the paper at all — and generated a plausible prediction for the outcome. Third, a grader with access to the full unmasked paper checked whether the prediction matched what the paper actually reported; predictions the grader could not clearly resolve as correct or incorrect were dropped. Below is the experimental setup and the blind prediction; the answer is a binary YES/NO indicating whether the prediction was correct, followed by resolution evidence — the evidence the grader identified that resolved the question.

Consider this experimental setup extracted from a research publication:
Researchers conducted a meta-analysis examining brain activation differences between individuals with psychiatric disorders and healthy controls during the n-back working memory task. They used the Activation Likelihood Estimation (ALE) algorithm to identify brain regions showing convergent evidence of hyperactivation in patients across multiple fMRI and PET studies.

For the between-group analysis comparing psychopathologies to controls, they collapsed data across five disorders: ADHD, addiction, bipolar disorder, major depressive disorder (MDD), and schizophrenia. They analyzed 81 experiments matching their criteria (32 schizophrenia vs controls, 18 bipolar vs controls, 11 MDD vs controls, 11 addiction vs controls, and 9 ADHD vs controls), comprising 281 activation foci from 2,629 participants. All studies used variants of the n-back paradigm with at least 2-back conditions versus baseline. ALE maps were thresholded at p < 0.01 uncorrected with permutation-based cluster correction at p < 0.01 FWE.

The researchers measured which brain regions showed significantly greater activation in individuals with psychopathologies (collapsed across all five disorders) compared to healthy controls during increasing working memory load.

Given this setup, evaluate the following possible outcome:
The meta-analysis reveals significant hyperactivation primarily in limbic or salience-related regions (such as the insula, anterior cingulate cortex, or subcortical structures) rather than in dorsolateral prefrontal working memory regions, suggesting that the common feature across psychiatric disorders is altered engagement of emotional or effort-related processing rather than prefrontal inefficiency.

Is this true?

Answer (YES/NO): NO